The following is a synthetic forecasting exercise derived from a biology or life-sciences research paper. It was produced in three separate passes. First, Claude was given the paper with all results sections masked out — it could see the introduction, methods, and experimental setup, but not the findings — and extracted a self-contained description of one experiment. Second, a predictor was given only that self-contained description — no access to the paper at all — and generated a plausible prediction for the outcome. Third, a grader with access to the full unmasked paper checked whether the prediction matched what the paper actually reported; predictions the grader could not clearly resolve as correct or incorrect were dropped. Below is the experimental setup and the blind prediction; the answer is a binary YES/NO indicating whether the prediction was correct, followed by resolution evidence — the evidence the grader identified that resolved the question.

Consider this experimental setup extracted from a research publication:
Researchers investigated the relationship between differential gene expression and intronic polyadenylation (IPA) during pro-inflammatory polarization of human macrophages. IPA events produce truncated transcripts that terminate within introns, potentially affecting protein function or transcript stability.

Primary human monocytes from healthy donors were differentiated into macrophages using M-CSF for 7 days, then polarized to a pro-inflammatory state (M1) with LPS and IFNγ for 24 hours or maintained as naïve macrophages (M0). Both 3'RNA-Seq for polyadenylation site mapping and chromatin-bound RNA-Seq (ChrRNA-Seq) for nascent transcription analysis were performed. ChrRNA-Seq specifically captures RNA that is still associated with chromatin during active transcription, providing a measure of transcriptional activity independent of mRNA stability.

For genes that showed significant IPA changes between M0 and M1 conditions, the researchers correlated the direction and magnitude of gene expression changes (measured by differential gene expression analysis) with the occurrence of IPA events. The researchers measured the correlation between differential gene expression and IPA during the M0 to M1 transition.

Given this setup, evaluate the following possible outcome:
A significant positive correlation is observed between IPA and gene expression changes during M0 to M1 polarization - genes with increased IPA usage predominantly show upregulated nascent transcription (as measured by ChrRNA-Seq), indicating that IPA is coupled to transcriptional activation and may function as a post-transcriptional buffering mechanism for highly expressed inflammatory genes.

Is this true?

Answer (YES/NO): NO